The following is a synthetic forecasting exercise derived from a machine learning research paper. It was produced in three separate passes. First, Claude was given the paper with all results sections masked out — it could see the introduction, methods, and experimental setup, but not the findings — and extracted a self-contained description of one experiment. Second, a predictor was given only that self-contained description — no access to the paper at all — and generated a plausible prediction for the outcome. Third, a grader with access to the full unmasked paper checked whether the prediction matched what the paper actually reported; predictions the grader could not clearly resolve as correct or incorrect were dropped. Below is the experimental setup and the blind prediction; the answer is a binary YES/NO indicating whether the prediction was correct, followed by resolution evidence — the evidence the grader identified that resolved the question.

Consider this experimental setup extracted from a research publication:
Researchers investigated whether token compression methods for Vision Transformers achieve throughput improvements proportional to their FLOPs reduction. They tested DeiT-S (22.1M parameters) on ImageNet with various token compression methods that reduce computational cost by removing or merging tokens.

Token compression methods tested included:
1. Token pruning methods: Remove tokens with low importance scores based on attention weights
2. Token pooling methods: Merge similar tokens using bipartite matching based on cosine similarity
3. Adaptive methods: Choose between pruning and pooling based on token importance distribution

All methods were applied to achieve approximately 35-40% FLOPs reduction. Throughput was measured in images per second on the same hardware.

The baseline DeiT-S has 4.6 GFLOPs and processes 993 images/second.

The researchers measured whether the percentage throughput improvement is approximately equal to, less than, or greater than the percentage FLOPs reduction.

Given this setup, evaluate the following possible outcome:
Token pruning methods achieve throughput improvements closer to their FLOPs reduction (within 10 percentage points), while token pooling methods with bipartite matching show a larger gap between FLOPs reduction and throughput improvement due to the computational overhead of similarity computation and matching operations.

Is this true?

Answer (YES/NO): NO